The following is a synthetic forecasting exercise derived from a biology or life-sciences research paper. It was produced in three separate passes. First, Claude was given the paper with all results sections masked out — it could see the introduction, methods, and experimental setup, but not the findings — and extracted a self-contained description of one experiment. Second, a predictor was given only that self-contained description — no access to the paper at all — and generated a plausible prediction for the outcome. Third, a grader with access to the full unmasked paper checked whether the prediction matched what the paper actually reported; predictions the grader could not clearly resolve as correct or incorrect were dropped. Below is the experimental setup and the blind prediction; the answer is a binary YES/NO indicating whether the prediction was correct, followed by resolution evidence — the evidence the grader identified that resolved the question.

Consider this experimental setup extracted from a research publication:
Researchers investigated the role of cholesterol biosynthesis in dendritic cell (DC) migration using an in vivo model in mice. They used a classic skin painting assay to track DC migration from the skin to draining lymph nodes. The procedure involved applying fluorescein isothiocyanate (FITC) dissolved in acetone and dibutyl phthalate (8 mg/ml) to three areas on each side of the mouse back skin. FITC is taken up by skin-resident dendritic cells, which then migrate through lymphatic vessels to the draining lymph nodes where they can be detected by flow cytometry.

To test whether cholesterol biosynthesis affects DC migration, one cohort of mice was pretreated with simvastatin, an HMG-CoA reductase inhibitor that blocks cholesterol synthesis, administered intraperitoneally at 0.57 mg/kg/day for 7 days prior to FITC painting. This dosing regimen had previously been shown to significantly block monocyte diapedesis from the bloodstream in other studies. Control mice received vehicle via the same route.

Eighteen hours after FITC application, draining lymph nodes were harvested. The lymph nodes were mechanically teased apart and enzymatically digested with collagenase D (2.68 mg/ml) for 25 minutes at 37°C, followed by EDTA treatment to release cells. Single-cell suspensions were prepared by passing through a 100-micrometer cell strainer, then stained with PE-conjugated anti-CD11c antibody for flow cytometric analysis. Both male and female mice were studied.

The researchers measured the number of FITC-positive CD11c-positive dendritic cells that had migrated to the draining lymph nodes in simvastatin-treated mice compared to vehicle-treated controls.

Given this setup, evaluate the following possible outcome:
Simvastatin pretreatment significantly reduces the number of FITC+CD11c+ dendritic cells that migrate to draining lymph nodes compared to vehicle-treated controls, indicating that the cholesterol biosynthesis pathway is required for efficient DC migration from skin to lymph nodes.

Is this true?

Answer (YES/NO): YES